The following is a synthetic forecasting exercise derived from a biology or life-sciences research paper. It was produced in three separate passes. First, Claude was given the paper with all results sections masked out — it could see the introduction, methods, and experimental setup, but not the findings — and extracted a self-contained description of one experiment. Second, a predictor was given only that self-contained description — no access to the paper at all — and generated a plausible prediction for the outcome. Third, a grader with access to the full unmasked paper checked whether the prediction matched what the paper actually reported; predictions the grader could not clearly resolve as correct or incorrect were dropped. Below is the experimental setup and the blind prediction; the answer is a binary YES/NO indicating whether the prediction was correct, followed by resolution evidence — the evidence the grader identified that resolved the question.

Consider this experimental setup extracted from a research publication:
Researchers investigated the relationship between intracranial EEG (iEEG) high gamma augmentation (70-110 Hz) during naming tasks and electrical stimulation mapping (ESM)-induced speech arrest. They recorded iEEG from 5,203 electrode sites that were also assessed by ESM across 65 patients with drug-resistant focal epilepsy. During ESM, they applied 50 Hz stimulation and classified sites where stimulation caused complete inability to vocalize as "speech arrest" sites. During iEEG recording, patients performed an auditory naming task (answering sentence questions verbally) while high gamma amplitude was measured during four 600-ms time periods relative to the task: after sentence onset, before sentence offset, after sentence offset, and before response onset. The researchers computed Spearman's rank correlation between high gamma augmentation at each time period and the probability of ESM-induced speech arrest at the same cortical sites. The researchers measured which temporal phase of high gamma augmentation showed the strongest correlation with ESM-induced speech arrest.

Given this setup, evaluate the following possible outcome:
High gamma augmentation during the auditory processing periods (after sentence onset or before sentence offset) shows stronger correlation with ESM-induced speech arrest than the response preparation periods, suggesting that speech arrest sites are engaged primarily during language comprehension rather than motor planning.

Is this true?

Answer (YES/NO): NO